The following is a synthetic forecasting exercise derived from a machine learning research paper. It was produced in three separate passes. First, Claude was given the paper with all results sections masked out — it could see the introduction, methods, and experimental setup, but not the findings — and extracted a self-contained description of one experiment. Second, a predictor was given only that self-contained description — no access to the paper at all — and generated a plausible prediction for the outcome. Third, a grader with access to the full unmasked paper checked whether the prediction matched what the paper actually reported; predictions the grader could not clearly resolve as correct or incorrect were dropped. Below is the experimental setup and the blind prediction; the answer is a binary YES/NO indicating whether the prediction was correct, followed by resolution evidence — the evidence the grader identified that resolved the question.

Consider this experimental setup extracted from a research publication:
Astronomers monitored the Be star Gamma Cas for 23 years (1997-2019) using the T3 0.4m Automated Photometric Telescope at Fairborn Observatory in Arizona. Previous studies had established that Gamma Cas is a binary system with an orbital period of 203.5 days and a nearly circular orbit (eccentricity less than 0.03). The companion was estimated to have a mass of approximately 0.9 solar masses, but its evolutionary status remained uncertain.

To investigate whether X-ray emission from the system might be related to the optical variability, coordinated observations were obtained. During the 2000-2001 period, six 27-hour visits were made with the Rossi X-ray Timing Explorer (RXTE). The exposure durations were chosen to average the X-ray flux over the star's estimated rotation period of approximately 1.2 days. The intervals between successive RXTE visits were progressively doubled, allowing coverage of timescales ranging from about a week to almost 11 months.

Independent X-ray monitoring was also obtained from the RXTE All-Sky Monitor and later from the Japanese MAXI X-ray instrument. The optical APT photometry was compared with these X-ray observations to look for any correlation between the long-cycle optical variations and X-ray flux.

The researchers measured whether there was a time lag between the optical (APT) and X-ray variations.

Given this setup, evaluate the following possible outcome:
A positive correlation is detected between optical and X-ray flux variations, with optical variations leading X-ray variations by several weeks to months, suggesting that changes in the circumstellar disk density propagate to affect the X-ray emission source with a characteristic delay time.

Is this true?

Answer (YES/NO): NO